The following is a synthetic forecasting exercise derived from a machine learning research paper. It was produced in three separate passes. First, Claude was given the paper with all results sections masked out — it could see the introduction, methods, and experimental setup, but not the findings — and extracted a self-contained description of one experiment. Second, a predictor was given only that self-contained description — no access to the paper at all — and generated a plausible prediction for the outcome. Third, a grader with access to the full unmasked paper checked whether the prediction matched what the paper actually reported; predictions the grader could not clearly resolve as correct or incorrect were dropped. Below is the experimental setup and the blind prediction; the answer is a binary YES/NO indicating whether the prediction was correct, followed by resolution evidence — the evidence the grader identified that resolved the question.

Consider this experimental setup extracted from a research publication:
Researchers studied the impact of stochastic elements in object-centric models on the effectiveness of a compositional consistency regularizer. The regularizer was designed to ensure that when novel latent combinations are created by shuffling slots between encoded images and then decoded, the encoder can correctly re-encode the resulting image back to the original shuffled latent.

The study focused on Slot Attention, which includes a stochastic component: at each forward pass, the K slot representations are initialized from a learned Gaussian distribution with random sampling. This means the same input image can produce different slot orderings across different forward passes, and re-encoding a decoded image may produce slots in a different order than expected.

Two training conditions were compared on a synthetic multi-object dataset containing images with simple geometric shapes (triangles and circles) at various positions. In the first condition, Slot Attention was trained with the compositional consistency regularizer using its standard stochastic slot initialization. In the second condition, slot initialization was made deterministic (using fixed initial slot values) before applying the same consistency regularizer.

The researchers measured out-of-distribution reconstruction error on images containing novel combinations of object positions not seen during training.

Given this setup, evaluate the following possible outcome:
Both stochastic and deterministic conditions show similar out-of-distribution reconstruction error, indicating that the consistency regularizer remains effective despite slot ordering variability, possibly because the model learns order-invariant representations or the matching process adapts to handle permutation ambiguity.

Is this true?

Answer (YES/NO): NO